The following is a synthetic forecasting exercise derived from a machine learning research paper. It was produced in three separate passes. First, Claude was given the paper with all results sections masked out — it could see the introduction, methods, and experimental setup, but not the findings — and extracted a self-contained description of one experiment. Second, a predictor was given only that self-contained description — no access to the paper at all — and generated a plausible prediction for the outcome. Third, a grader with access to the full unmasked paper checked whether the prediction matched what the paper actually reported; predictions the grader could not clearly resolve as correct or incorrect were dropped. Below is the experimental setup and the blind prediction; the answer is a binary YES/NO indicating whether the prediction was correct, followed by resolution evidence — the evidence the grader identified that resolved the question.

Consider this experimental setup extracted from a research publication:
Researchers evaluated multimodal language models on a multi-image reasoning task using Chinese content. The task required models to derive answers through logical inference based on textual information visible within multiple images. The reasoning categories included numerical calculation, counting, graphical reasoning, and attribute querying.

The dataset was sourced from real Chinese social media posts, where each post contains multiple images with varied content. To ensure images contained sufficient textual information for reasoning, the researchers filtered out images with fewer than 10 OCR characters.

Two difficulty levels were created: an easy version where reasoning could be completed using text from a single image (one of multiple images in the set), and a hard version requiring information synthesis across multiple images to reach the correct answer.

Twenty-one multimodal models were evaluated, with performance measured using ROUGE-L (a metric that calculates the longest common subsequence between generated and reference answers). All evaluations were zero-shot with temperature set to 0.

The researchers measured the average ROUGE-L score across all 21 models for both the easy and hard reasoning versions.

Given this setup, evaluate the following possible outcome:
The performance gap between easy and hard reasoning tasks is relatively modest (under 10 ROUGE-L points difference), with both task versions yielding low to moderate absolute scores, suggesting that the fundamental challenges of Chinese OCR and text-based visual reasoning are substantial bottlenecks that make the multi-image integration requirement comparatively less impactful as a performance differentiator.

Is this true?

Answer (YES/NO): YES